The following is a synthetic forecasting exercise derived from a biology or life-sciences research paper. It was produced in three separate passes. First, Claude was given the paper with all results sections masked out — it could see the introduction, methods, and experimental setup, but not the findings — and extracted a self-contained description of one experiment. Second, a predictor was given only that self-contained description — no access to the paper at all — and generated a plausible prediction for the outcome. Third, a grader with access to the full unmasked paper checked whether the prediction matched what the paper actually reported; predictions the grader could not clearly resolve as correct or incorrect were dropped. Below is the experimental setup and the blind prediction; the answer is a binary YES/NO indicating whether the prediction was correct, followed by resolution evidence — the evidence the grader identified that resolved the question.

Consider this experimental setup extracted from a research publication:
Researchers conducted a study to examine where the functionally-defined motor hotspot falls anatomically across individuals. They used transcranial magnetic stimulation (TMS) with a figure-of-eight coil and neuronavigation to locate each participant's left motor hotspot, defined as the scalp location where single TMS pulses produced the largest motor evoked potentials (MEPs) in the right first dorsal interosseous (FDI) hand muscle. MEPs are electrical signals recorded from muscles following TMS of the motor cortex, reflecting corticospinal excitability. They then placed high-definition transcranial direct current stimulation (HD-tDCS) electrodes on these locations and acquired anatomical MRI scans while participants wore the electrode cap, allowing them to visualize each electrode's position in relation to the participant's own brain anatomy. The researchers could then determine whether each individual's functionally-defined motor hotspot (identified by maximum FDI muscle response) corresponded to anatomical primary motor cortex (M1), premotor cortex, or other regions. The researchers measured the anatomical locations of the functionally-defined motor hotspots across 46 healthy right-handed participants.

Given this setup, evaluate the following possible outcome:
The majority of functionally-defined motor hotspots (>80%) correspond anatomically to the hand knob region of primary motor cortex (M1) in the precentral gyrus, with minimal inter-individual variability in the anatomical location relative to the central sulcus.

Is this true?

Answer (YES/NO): NO